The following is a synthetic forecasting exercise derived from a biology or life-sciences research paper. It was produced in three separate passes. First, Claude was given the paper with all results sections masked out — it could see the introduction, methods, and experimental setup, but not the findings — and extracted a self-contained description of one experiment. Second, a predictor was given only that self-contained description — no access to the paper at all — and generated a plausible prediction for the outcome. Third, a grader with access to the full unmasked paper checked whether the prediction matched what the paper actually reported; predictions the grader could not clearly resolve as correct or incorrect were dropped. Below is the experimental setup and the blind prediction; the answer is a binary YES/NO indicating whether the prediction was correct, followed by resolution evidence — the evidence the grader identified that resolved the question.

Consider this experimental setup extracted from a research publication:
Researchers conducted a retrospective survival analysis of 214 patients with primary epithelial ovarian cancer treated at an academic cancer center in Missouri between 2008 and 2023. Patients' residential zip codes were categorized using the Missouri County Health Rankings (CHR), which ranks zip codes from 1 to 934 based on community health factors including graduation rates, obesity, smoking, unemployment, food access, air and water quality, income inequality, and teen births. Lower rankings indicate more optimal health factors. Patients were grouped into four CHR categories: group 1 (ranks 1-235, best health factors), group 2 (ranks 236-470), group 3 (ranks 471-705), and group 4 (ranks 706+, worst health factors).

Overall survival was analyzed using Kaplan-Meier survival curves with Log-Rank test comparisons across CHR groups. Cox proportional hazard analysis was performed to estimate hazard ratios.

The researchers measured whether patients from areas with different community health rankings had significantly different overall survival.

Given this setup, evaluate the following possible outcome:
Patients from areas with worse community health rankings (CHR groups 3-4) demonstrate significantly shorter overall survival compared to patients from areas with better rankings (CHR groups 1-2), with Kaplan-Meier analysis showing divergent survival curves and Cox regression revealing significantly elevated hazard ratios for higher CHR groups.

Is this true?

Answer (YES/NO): NO